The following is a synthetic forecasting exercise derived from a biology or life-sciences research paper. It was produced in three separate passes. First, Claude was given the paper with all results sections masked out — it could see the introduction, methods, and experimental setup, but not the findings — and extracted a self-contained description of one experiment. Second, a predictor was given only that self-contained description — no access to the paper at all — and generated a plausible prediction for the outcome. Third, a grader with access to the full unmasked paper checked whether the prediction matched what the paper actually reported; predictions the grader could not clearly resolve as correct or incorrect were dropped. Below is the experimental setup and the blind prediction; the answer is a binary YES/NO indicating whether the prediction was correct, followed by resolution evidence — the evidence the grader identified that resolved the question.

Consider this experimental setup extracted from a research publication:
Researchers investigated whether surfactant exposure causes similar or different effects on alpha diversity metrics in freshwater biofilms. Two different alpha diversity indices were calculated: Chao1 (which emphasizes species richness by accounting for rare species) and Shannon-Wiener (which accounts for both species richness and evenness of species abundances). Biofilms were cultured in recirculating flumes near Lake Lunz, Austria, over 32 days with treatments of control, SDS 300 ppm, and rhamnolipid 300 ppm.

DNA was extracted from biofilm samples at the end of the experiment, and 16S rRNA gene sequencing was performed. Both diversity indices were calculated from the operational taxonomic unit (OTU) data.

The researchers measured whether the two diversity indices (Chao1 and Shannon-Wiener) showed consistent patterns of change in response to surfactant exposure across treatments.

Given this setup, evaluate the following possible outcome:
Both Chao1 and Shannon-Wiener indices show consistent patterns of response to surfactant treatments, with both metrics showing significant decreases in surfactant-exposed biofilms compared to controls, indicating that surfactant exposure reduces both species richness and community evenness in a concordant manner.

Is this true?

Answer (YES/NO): NO